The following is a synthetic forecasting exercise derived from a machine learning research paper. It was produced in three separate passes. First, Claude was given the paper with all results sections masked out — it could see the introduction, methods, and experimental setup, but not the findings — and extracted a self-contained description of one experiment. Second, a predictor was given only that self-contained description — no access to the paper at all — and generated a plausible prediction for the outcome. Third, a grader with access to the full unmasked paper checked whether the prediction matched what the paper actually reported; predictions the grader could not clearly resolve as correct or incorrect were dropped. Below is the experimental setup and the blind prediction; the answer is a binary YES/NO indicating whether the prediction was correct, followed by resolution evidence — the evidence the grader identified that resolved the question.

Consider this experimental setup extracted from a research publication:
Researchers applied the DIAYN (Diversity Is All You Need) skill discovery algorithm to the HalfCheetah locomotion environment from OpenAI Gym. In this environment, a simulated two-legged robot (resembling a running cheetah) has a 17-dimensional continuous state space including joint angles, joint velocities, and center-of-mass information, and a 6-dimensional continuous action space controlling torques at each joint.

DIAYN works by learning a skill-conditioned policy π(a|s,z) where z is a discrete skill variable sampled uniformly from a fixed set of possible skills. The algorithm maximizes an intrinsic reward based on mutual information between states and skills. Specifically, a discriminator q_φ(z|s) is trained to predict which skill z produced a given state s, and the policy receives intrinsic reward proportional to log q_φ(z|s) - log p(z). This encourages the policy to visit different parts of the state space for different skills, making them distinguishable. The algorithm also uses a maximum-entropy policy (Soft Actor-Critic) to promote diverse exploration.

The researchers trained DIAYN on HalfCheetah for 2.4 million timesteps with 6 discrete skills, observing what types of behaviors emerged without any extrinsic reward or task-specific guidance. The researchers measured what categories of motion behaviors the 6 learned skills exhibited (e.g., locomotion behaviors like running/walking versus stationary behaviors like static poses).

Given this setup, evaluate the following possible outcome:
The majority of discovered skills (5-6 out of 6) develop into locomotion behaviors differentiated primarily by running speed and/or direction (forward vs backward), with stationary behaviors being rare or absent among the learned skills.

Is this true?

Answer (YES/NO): NO